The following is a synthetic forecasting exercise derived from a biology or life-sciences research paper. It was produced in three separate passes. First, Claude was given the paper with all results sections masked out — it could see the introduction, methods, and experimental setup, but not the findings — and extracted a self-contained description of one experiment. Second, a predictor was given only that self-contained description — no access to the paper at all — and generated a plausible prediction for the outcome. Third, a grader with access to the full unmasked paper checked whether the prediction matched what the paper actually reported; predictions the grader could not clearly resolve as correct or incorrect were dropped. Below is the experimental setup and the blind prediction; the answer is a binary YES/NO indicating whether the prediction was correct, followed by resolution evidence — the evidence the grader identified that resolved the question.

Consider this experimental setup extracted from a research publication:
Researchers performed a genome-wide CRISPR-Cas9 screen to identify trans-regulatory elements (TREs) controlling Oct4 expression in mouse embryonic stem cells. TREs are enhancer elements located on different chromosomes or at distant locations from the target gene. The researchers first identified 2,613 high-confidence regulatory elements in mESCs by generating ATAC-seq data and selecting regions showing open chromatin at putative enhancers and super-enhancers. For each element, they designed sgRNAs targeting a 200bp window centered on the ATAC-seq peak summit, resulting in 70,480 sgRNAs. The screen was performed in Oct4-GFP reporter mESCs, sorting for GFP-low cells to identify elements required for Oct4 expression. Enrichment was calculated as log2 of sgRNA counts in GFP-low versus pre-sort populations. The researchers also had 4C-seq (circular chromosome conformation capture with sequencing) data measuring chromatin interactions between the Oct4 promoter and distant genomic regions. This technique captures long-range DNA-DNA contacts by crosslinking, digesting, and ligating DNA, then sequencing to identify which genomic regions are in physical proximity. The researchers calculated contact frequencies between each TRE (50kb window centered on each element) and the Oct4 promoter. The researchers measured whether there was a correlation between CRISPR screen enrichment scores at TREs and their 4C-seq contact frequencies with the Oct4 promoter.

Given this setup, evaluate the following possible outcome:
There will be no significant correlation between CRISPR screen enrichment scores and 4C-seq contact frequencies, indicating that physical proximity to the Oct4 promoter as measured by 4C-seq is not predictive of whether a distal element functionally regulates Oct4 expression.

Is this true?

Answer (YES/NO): YES